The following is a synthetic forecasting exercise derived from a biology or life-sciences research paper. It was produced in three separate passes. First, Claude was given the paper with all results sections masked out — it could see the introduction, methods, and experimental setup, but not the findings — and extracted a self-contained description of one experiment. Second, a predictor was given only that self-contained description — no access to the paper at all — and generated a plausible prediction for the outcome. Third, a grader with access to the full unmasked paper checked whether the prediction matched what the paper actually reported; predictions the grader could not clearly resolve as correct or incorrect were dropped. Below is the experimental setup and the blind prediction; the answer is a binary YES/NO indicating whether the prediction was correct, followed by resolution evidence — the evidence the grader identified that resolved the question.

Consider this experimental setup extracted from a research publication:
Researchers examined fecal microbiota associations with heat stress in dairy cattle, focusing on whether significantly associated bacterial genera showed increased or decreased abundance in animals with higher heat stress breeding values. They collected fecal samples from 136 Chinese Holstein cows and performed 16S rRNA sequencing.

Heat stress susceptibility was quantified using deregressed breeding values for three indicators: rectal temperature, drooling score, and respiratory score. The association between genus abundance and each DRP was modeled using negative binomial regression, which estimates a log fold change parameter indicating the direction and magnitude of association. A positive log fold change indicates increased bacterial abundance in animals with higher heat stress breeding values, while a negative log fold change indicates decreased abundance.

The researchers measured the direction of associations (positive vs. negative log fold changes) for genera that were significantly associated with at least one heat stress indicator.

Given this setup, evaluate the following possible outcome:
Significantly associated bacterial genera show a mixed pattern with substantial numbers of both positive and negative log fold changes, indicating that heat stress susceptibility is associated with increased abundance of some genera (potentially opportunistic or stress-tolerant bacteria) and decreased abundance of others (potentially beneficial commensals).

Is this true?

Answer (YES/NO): NO